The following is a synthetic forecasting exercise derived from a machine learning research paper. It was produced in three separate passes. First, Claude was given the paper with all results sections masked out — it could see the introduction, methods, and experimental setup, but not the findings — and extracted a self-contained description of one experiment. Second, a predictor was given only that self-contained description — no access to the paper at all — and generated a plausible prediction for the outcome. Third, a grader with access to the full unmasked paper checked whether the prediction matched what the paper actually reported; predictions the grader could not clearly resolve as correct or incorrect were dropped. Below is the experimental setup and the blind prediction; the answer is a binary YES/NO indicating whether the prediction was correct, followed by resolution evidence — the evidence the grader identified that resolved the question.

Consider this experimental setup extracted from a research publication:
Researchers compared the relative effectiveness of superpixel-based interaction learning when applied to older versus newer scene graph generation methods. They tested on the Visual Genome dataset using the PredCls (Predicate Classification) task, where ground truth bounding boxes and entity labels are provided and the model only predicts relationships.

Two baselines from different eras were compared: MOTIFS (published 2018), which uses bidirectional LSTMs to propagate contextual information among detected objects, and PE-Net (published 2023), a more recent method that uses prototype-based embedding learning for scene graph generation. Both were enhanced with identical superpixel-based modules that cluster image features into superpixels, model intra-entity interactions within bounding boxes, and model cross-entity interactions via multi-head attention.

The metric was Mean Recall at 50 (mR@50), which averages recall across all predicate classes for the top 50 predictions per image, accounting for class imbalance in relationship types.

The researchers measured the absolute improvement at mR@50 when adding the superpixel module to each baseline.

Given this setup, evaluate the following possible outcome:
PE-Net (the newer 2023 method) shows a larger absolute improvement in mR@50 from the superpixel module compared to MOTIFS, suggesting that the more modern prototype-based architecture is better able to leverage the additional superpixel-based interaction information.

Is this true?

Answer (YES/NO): NO